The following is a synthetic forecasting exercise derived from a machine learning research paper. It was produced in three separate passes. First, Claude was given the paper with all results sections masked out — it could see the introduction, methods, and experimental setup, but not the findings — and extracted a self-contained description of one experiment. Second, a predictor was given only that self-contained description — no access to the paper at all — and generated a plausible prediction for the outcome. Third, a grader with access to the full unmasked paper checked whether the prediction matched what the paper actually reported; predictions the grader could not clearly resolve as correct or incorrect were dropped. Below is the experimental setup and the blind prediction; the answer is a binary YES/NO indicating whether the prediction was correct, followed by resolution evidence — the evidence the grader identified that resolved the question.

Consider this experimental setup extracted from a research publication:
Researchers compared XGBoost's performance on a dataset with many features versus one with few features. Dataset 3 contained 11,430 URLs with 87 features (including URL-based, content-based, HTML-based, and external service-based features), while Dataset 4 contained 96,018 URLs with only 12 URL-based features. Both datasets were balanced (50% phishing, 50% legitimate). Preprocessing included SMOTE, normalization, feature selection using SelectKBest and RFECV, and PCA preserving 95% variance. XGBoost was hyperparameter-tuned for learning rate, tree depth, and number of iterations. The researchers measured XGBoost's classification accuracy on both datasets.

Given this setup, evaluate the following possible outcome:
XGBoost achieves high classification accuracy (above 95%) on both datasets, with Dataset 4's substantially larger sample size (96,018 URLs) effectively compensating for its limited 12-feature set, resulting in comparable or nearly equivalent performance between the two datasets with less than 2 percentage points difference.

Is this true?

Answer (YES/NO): NO